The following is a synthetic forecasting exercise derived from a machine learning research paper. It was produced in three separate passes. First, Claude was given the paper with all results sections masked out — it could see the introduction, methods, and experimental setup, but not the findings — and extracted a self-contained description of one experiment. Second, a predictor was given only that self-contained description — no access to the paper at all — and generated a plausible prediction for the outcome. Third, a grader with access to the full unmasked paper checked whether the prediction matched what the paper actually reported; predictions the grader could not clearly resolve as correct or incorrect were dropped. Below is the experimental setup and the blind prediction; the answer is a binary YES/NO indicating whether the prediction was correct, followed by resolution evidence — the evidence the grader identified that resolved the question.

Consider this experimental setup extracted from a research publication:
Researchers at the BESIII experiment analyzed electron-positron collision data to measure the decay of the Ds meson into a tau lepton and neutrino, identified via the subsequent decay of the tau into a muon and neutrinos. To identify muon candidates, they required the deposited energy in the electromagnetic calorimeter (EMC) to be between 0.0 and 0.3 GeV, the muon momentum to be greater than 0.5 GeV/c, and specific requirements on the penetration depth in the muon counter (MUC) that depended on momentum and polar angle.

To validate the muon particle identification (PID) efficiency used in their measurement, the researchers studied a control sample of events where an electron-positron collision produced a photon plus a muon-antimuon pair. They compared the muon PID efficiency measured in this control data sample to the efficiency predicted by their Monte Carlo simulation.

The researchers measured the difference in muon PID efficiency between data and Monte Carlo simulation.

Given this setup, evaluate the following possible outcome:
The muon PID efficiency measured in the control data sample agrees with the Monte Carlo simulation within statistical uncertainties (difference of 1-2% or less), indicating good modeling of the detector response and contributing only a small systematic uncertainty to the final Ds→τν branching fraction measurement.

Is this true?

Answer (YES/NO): NO